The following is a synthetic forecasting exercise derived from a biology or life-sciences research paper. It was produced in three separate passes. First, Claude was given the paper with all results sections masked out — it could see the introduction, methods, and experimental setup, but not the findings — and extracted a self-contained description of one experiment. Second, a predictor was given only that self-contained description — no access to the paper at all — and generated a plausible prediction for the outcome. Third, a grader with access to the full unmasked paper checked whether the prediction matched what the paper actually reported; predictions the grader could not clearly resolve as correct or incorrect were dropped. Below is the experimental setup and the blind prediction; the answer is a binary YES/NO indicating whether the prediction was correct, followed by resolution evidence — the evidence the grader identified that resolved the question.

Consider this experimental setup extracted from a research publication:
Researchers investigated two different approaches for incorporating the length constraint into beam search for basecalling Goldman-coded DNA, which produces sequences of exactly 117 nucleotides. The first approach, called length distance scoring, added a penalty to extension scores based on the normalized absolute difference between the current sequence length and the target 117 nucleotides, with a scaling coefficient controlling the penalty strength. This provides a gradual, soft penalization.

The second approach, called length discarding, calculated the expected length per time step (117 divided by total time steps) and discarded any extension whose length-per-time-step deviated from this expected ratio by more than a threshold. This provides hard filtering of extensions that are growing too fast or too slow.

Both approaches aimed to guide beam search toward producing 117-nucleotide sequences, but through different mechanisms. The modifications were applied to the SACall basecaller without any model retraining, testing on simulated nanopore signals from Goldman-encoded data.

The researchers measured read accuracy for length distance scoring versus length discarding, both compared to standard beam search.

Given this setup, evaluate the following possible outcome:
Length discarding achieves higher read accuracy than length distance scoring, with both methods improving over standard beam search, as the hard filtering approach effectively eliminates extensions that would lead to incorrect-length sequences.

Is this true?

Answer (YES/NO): NO